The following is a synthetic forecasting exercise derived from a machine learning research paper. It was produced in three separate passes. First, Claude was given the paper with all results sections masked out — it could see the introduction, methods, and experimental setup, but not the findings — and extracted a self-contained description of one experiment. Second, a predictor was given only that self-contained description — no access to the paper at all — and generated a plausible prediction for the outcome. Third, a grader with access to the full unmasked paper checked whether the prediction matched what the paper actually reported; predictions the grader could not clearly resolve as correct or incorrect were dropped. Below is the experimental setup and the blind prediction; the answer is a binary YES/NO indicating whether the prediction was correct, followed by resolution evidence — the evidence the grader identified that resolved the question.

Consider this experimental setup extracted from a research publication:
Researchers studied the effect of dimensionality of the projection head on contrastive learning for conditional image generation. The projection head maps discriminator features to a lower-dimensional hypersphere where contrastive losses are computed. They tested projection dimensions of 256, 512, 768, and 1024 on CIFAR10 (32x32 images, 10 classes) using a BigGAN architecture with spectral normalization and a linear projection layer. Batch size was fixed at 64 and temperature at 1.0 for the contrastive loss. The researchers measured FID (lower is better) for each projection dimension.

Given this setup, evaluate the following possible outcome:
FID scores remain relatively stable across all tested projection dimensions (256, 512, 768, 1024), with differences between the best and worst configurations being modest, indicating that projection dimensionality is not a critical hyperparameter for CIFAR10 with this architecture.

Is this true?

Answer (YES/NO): YES